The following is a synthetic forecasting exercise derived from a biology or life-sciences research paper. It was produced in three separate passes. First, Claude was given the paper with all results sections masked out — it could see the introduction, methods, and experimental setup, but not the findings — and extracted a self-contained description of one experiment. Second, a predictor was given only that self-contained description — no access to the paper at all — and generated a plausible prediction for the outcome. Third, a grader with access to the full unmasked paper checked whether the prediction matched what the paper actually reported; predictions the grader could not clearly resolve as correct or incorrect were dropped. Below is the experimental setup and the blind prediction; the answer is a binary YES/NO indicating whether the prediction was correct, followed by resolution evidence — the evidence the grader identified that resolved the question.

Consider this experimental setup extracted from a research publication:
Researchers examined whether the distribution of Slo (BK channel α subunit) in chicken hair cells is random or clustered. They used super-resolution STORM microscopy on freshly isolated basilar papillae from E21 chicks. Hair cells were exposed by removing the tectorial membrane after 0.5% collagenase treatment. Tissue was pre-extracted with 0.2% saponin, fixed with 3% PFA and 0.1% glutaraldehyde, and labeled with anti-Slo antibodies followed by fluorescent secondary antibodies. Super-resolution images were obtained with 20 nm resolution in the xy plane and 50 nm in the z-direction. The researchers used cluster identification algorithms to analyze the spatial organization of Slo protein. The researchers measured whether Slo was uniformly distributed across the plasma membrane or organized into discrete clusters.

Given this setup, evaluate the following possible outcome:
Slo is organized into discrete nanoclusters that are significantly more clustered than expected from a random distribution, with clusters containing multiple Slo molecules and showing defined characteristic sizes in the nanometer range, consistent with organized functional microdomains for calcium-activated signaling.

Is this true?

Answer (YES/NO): YES